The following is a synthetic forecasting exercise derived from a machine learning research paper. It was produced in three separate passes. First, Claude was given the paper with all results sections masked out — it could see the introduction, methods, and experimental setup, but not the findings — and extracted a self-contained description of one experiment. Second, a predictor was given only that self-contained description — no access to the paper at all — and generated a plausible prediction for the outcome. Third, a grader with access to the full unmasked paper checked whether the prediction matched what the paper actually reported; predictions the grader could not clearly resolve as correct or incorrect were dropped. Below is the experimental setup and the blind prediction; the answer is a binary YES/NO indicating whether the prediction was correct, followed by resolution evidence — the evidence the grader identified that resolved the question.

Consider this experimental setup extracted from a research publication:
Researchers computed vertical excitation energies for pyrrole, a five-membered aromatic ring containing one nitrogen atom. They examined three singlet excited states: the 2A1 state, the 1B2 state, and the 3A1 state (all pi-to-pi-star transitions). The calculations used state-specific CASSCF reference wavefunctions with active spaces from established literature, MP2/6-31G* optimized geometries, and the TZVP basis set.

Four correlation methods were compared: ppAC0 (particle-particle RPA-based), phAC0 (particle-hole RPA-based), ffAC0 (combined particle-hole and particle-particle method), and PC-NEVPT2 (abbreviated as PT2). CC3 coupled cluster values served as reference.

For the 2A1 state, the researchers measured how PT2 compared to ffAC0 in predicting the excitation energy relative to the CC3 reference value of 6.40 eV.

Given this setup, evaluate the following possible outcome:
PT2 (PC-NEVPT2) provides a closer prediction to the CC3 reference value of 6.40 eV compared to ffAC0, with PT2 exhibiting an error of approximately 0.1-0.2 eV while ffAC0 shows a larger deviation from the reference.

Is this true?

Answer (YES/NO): YES